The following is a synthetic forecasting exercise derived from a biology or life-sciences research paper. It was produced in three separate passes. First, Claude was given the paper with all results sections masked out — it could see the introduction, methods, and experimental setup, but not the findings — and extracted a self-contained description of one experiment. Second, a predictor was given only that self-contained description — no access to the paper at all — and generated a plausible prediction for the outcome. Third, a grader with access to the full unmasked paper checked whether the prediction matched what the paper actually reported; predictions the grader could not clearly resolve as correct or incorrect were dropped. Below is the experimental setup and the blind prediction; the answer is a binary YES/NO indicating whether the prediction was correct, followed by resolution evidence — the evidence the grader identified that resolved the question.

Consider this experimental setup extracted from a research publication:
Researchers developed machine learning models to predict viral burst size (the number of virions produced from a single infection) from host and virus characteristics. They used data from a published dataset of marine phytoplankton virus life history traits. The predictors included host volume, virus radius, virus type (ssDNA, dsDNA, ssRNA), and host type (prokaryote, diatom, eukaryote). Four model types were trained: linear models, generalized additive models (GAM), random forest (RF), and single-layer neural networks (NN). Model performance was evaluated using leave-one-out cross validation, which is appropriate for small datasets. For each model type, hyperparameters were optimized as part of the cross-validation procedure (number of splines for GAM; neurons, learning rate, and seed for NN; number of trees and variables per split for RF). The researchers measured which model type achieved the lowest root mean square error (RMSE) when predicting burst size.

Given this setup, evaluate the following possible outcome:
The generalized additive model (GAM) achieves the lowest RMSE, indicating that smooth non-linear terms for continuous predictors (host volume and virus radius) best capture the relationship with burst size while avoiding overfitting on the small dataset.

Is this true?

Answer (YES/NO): NO